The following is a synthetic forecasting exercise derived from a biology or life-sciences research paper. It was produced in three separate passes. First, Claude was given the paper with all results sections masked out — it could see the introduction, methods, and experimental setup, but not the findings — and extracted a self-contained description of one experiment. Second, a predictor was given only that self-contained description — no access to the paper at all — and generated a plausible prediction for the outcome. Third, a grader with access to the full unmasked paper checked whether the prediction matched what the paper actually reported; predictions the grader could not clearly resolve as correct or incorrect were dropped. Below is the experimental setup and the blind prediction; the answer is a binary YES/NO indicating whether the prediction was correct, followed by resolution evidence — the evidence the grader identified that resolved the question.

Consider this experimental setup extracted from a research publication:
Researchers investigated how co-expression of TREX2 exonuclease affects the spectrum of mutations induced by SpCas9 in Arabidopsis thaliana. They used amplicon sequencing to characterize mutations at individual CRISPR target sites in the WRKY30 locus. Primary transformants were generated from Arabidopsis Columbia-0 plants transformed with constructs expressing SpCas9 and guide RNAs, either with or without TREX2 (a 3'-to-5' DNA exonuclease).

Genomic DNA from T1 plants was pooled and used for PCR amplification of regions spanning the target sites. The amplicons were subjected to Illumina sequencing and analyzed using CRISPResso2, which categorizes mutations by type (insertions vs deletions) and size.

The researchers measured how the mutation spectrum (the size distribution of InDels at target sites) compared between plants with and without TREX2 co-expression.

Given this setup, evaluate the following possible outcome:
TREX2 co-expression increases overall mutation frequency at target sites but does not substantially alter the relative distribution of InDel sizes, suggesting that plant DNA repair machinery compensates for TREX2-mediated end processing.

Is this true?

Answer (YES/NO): NO